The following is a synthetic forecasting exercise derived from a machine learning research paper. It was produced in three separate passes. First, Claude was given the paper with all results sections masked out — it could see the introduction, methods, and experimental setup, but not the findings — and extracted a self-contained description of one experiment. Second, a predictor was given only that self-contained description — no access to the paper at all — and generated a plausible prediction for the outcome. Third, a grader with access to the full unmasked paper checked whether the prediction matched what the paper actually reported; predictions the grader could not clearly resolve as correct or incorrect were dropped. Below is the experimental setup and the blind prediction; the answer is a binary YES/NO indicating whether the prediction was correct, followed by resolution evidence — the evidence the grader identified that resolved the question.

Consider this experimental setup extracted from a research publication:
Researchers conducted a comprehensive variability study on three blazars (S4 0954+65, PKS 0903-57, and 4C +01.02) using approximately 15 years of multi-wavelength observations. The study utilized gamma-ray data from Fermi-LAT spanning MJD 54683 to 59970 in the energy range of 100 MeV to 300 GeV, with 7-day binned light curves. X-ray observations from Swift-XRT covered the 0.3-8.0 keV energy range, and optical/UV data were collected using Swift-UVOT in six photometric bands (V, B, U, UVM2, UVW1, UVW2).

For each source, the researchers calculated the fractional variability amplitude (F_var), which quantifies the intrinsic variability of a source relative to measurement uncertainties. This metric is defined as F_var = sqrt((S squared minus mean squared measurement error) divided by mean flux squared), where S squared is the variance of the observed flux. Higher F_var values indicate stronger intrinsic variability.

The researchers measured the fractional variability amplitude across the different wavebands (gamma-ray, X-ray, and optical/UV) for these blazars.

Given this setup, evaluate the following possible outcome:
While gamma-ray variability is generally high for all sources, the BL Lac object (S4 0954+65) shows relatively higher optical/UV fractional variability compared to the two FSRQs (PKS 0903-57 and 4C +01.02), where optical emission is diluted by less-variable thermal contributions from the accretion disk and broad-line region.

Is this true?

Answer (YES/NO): NO